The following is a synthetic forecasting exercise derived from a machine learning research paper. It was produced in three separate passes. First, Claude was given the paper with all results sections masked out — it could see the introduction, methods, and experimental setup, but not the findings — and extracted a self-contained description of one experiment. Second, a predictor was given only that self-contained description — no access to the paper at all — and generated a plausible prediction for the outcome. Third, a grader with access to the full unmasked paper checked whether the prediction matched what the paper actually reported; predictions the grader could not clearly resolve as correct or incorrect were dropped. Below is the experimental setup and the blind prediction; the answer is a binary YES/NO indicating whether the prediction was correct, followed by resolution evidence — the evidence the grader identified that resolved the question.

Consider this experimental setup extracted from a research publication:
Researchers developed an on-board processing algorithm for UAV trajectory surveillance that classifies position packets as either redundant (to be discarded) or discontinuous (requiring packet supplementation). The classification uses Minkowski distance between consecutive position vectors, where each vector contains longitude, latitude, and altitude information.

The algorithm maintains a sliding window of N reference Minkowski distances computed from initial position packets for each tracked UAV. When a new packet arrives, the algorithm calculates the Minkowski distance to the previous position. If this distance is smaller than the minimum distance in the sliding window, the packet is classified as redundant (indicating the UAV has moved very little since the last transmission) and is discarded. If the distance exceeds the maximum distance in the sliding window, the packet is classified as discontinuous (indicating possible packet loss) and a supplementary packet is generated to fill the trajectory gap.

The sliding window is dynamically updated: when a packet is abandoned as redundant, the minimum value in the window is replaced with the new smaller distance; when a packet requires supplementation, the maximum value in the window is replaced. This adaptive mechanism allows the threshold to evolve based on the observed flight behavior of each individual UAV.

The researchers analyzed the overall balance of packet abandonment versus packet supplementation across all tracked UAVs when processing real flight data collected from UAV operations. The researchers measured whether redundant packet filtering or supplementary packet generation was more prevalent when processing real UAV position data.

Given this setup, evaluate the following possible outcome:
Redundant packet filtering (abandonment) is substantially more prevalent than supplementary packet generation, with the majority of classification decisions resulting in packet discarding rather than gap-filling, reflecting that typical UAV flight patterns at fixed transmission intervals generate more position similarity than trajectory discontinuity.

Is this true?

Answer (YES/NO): YES